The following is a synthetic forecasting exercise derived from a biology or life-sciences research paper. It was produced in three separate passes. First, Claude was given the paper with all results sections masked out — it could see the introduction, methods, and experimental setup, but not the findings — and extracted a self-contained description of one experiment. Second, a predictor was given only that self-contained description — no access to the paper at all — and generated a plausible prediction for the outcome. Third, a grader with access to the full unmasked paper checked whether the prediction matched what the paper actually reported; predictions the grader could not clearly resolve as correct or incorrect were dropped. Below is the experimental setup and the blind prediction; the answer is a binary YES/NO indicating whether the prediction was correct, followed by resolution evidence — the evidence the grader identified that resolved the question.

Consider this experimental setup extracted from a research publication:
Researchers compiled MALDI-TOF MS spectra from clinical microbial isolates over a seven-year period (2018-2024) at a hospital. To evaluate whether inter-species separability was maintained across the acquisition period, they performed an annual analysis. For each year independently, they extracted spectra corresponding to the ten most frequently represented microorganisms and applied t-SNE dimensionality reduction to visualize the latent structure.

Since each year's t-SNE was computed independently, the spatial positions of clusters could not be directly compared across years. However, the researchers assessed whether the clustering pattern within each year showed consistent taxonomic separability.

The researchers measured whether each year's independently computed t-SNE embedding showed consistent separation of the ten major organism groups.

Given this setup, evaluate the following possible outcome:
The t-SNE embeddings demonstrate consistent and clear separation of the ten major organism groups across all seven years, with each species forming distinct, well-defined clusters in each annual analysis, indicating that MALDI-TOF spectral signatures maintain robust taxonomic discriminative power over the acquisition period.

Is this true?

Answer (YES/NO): YES